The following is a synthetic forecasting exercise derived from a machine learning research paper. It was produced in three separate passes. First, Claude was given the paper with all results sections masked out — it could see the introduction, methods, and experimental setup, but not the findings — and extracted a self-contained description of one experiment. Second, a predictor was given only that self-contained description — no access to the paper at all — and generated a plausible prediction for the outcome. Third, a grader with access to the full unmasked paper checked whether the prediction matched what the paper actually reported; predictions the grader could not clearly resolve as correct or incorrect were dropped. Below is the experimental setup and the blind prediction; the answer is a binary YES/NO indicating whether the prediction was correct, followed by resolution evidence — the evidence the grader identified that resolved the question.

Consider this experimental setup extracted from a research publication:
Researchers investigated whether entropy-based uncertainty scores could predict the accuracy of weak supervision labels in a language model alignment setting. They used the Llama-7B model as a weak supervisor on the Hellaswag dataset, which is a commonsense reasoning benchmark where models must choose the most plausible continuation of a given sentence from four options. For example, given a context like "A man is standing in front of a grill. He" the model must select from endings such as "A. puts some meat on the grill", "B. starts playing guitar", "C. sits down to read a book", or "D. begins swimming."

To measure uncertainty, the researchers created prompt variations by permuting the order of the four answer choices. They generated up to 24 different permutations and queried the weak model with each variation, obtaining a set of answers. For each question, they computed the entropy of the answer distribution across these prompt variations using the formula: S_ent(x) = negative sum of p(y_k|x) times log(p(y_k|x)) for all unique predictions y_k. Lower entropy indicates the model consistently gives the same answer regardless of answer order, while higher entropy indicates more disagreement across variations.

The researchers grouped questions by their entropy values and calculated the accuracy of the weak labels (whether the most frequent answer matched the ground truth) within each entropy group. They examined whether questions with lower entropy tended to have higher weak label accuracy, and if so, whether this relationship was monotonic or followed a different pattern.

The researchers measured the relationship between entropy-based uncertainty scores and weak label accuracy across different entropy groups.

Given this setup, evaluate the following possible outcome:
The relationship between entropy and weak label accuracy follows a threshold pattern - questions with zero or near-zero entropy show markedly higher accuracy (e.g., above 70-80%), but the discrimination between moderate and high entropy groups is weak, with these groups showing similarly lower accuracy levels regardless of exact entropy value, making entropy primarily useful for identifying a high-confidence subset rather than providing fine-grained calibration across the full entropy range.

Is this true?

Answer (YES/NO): NO